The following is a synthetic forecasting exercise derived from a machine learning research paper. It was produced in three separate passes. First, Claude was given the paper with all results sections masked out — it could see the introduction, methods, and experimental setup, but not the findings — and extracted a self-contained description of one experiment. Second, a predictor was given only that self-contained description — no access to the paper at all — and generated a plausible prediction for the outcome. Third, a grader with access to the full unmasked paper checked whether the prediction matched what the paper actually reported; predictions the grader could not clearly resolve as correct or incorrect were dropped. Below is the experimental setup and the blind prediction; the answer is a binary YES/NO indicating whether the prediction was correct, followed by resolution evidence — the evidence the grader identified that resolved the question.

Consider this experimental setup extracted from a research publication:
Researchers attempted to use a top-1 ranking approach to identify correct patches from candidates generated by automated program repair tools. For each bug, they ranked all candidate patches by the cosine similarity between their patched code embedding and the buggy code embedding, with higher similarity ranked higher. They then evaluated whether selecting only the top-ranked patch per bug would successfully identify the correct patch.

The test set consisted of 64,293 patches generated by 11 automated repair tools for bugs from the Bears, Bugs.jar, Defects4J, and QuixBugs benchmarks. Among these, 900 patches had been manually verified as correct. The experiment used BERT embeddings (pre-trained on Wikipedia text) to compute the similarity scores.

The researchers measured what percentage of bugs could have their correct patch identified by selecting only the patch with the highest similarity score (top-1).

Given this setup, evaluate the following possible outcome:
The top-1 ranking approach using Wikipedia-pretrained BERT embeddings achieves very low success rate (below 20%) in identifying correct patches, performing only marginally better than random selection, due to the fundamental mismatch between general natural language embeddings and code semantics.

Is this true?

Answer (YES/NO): YES